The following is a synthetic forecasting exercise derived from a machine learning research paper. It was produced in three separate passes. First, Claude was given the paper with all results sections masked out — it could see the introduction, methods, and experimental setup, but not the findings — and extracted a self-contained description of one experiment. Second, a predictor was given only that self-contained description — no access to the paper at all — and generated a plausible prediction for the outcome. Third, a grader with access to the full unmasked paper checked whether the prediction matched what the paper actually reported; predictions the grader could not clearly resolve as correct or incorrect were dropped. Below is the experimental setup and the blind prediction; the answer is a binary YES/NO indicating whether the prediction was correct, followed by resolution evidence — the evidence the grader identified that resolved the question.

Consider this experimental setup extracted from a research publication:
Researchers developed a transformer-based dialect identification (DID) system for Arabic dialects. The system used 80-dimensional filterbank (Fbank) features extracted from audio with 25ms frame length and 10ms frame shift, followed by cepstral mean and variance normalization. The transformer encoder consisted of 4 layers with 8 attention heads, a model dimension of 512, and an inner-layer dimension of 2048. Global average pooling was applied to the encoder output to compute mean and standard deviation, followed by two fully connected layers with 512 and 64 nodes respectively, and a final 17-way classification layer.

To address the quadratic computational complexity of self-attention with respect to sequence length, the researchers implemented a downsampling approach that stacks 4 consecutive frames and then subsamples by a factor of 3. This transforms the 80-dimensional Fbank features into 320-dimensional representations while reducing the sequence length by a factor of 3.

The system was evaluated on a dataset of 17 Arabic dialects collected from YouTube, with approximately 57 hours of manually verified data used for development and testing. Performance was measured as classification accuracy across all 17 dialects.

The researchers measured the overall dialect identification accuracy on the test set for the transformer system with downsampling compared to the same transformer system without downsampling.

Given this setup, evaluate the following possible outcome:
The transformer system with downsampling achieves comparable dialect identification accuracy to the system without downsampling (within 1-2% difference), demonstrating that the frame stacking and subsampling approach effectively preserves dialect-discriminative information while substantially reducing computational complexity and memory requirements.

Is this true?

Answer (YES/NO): NO